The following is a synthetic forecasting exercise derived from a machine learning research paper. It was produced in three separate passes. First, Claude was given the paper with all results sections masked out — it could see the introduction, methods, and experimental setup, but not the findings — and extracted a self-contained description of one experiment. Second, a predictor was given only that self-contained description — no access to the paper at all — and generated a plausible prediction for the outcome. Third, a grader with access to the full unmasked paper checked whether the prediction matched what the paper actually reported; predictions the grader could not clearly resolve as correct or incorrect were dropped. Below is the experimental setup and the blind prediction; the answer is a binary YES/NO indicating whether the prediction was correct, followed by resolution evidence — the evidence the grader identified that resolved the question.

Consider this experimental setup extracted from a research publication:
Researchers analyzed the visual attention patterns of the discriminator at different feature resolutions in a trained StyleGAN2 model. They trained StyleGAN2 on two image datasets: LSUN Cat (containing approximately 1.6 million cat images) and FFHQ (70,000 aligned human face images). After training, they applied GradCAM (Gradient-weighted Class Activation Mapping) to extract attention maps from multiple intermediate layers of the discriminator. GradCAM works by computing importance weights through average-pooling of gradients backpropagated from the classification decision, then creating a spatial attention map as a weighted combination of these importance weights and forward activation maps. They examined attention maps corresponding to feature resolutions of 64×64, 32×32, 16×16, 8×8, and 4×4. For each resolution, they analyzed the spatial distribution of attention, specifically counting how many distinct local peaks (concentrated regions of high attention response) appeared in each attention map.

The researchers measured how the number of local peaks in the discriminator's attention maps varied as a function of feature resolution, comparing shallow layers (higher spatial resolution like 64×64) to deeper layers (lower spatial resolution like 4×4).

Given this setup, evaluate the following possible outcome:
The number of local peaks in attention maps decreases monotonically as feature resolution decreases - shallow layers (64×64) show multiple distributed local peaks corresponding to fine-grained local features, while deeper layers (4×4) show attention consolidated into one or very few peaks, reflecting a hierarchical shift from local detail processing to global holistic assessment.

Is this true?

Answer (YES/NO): YES